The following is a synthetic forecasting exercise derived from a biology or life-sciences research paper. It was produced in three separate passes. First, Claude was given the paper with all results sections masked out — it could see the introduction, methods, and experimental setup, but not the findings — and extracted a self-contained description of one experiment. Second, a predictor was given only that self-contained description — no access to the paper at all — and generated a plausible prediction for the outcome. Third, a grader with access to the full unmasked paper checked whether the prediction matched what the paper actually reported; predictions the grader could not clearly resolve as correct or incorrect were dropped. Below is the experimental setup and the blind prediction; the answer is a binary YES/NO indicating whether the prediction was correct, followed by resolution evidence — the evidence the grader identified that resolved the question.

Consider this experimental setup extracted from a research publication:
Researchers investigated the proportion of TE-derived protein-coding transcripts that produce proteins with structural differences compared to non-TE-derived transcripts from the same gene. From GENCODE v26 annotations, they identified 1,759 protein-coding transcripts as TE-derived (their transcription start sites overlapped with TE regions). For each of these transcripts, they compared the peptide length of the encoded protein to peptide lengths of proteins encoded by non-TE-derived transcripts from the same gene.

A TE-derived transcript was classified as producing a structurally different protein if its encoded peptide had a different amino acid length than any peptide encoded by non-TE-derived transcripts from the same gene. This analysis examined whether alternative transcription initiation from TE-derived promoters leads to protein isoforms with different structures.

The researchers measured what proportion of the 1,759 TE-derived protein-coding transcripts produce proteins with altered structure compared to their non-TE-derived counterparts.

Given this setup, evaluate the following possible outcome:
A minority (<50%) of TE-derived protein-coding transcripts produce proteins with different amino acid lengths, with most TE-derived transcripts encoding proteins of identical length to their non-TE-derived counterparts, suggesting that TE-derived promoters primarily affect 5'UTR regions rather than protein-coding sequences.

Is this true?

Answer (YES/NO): NO